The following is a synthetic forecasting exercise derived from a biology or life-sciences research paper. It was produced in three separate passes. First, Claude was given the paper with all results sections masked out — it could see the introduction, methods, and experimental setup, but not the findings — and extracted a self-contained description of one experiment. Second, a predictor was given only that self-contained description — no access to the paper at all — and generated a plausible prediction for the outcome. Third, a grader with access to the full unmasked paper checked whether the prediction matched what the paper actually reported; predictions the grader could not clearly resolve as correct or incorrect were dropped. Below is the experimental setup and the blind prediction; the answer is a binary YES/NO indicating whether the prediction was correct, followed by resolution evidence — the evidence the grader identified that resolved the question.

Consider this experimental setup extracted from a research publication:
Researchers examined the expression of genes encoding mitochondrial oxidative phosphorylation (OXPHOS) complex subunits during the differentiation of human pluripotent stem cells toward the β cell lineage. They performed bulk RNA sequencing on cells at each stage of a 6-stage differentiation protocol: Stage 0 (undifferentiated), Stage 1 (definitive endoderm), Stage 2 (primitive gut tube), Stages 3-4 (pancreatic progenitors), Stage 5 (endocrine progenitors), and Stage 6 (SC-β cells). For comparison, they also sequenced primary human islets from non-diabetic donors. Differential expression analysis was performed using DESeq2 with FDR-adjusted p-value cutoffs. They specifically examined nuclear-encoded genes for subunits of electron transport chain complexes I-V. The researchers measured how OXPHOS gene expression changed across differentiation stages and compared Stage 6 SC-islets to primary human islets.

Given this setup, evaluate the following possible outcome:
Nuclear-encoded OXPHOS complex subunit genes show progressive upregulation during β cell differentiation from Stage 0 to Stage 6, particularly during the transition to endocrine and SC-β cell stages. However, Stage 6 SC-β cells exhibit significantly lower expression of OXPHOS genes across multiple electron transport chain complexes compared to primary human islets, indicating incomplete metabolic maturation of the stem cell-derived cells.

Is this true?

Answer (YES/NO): NO